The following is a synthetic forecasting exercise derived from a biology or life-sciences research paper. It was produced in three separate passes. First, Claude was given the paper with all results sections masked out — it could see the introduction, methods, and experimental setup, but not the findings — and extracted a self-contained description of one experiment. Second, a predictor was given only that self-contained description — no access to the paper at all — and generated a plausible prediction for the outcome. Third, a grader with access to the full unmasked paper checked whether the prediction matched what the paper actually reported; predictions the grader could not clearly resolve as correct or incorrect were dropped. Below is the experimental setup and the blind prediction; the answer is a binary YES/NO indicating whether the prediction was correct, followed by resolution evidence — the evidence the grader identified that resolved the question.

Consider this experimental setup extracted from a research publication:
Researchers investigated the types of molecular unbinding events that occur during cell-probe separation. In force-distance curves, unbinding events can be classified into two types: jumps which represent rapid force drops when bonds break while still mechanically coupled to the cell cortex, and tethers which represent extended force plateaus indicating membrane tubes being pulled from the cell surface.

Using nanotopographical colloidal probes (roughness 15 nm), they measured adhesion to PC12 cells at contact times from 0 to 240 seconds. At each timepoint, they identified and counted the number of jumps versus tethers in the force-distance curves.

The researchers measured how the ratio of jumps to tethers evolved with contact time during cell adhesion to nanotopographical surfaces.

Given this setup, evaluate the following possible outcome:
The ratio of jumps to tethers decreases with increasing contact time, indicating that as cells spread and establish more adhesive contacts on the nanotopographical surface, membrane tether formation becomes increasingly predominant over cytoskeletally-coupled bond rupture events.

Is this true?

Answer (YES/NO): NO